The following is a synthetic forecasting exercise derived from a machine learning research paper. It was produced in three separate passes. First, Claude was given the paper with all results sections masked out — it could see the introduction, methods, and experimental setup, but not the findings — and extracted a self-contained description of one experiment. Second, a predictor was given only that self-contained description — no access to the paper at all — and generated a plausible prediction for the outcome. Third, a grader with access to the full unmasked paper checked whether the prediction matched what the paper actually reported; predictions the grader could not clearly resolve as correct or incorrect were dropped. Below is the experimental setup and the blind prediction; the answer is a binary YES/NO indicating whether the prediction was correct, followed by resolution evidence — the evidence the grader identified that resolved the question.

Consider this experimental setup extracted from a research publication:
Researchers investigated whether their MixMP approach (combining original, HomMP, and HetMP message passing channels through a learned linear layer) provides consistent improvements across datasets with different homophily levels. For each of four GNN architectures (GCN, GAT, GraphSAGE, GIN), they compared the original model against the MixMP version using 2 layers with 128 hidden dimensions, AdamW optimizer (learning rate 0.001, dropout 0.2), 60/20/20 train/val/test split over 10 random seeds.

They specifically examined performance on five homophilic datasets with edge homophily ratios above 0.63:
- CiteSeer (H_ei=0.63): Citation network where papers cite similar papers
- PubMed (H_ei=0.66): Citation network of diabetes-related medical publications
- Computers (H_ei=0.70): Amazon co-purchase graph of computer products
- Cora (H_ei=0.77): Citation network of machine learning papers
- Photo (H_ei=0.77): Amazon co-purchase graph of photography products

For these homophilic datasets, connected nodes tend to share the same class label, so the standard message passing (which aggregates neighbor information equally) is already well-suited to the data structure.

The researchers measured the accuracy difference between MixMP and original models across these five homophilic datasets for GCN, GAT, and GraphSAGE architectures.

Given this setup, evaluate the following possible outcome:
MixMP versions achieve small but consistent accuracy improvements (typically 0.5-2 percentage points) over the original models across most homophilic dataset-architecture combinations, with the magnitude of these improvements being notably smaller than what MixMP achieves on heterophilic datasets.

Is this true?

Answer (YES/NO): NO